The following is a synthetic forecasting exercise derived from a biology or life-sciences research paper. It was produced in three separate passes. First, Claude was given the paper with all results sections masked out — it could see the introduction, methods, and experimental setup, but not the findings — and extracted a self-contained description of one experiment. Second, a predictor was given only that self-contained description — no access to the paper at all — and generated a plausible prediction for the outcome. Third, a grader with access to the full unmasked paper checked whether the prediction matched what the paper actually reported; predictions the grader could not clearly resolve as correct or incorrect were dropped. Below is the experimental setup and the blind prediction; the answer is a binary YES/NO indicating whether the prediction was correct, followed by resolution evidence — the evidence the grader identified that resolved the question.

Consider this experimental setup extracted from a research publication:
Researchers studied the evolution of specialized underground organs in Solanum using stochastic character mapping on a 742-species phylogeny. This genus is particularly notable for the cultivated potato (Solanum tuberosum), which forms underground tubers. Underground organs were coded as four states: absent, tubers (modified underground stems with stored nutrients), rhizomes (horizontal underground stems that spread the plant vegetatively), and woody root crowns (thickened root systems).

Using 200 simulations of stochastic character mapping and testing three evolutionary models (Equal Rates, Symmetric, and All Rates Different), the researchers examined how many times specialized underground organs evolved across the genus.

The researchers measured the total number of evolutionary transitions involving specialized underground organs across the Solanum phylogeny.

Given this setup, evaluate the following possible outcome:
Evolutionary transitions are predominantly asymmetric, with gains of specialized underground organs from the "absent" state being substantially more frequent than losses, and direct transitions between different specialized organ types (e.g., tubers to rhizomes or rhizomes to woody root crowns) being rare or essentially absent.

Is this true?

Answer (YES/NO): NO